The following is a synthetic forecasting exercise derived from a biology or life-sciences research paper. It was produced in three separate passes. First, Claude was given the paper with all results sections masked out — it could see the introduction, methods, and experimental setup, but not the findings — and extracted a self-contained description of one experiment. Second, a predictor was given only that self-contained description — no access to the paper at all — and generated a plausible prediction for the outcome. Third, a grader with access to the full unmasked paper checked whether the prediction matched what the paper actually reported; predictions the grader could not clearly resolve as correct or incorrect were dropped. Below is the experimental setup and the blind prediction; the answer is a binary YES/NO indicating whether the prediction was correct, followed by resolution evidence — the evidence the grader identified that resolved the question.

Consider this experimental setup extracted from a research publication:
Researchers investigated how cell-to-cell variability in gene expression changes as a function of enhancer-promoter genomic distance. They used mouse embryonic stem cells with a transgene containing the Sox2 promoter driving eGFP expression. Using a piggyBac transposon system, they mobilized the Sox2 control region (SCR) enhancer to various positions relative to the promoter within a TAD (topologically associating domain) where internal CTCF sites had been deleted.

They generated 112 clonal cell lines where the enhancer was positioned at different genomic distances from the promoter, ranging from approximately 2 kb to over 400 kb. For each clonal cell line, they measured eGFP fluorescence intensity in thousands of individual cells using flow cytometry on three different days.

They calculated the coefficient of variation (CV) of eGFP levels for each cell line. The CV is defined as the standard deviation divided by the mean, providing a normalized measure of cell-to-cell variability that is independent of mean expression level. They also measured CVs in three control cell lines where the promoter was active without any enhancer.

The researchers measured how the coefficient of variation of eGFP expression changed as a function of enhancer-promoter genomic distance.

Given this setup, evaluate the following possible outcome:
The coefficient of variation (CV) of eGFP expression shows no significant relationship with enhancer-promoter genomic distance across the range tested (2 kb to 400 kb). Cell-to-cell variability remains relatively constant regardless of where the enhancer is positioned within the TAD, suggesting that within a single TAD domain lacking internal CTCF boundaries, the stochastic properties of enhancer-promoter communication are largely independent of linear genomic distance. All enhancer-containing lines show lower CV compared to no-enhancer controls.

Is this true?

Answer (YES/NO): NO